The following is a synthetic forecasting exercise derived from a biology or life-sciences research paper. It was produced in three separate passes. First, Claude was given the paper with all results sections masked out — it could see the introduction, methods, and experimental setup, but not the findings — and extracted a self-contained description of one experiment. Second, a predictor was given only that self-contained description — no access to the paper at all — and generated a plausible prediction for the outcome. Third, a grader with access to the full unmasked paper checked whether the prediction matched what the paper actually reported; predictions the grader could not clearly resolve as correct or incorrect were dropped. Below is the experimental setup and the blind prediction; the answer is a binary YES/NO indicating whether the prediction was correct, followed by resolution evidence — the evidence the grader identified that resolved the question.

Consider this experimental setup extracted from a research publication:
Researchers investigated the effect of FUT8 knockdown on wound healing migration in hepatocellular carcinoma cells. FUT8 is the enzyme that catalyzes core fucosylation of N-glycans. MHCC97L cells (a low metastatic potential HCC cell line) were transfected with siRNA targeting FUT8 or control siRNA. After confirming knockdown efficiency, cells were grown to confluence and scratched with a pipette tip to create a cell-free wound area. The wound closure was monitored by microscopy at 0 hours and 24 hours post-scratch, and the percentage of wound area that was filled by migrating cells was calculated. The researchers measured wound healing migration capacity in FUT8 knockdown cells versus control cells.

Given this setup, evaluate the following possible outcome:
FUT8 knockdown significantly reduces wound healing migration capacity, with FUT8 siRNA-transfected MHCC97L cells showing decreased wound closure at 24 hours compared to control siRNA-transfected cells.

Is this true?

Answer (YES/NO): YES